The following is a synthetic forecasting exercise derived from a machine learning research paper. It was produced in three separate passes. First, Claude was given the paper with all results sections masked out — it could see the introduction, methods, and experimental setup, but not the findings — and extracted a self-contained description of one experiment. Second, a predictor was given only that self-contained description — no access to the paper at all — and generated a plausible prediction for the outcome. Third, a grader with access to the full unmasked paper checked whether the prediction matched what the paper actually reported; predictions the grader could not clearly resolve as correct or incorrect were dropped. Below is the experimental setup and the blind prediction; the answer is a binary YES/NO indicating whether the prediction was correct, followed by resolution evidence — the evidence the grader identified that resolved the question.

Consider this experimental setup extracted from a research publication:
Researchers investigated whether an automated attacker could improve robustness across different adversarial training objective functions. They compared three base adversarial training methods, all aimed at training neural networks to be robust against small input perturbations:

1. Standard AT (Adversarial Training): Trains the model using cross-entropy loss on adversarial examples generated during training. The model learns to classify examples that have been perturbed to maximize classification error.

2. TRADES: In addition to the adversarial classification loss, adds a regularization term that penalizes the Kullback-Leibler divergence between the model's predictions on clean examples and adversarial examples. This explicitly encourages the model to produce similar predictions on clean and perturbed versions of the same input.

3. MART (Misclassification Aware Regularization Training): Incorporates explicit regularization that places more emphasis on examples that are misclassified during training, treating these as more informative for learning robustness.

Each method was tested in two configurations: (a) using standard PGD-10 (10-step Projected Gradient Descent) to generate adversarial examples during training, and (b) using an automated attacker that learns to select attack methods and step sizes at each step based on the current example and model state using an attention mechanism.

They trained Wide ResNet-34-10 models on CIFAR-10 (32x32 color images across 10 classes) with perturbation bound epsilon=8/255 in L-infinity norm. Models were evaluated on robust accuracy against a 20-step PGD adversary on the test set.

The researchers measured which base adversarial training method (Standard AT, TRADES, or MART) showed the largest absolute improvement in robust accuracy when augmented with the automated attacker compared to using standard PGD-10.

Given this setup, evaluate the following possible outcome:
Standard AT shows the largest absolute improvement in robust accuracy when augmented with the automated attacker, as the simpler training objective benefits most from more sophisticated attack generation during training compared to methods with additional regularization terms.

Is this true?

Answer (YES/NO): NO